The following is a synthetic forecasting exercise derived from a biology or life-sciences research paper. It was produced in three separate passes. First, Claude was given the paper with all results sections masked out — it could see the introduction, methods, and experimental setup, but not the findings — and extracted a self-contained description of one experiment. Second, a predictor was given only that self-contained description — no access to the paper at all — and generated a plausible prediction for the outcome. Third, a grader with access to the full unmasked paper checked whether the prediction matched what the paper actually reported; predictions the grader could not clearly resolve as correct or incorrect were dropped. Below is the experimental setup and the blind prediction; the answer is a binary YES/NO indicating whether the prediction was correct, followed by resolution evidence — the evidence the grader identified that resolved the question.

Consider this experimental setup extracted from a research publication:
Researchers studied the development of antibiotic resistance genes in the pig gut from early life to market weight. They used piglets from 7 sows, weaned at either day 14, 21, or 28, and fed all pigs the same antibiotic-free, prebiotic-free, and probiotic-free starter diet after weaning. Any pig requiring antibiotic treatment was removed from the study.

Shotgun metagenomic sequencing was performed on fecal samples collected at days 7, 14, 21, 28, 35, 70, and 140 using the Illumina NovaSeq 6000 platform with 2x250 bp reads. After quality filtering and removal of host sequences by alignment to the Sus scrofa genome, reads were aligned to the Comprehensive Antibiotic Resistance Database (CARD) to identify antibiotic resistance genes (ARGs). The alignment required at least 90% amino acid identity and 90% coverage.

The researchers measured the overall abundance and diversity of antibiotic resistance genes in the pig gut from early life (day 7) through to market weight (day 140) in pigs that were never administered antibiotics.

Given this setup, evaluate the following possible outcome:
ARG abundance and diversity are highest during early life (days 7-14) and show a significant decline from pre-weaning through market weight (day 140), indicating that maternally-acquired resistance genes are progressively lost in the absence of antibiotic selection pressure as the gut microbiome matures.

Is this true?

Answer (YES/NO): NO